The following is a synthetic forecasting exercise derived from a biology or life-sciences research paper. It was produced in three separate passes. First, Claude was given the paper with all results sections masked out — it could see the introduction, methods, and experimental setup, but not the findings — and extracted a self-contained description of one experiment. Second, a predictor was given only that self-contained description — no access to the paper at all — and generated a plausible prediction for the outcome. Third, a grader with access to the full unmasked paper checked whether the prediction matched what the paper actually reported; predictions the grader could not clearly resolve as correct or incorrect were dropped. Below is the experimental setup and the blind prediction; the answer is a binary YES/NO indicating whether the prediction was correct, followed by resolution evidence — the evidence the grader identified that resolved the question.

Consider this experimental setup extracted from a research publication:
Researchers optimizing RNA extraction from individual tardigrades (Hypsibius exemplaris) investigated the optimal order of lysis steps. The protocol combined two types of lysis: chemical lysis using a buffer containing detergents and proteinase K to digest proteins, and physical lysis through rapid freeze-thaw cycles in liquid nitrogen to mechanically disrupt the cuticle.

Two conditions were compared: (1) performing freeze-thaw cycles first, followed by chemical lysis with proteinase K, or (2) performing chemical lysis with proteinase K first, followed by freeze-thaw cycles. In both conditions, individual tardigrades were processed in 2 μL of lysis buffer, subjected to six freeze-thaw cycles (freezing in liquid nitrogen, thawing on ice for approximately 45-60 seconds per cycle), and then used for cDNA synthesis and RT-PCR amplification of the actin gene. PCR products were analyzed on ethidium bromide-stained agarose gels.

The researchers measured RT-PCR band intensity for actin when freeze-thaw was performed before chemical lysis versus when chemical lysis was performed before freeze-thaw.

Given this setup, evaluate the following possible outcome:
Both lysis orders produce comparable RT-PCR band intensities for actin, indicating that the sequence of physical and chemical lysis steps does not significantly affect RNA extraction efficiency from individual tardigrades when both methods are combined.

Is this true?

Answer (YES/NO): NO